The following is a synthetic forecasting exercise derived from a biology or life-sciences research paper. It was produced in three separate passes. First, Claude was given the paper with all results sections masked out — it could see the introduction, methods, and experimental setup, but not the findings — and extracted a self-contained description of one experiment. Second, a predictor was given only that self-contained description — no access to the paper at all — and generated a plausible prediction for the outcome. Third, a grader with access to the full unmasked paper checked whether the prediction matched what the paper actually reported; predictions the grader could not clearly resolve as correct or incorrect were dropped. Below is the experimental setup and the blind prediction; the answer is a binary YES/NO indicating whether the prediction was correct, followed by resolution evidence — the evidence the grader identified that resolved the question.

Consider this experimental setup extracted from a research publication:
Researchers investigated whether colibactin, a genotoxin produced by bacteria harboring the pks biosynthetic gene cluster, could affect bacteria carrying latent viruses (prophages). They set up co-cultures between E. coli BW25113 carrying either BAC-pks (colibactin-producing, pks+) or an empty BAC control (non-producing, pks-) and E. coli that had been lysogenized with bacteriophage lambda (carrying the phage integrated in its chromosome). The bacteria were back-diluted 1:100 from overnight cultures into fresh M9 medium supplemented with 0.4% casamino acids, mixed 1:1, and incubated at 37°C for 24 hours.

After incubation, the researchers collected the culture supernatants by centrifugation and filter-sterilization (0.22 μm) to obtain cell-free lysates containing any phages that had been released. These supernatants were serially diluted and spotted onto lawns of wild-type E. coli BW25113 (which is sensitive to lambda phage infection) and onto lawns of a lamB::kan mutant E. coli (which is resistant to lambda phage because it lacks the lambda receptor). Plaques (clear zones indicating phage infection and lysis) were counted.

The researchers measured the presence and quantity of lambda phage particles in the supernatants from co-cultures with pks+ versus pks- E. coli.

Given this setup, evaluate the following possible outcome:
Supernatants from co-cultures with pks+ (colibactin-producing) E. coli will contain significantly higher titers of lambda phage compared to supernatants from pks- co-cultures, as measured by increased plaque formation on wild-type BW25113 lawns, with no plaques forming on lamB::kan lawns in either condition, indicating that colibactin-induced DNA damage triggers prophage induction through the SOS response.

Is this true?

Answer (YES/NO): YES